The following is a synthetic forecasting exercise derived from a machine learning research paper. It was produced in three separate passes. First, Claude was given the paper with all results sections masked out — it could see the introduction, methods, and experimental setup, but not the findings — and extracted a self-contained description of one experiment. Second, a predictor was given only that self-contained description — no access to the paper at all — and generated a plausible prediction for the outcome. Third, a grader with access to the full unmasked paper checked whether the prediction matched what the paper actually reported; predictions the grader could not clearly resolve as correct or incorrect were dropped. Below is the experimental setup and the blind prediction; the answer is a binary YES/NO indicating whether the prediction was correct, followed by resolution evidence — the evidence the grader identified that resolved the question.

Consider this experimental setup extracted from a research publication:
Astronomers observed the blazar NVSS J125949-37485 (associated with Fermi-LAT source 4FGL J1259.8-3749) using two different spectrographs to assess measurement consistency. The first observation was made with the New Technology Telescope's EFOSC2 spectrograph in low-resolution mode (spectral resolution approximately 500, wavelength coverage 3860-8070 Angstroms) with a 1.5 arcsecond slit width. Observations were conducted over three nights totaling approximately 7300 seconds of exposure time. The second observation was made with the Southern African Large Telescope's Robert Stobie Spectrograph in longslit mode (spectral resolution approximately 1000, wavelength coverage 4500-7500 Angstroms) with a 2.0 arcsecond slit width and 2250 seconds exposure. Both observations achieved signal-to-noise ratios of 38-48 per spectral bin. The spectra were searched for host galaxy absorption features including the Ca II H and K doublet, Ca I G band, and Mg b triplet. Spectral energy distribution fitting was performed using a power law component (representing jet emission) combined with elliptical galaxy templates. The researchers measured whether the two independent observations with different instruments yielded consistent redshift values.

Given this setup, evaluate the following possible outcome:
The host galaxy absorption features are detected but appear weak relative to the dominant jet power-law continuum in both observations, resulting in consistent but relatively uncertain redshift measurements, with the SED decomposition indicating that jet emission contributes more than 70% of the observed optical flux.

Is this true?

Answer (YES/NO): NO